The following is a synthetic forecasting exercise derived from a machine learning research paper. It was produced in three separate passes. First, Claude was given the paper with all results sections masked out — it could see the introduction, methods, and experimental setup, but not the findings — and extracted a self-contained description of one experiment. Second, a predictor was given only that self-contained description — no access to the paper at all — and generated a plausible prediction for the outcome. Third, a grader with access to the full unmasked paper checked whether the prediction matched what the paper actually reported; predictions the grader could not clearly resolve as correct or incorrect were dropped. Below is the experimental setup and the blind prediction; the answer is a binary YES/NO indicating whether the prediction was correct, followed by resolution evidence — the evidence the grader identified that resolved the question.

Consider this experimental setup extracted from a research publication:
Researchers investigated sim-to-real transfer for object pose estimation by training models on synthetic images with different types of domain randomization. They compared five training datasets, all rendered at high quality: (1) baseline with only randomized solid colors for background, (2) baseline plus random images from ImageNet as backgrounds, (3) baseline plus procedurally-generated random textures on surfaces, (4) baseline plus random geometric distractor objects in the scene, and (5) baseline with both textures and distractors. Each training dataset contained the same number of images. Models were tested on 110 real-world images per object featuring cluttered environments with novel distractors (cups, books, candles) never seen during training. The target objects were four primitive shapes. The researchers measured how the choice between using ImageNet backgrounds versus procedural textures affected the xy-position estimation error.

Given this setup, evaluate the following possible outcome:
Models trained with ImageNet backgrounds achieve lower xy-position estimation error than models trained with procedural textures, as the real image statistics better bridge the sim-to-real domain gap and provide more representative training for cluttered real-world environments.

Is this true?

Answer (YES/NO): NO